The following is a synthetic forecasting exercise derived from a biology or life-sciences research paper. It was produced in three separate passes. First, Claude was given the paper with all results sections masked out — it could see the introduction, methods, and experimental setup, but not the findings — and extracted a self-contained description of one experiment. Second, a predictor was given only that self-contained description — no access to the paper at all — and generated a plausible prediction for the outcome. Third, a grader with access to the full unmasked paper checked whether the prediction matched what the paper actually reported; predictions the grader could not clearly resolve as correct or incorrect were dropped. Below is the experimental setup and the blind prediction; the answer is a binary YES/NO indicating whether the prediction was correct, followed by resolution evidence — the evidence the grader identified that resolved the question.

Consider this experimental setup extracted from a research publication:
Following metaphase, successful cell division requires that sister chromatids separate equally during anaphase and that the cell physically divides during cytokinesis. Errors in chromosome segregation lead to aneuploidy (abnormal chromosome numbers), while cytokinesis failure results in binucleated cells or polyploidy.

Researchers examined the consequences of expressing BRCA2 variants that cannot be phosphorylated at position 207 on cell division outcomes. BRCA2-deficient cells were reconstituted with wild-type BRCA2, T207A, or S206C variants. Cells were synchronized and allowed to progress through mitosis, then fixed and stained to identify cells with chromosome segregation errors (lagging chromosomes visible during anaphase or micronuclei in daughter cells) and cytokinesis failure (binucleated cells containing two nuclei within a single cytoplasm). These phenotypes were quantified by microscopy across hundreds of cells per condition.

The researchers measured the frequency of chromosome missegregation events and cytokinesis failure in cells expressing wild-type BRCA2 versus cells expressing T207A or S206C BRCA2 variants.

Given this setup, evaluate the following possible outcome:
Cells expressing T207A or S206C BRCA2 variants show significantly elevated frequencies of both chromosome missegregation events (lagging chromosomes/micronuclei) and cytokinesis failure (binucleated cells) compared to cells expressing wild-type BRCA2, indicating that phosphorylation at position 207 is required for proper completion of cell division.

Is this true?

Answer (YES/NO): YES